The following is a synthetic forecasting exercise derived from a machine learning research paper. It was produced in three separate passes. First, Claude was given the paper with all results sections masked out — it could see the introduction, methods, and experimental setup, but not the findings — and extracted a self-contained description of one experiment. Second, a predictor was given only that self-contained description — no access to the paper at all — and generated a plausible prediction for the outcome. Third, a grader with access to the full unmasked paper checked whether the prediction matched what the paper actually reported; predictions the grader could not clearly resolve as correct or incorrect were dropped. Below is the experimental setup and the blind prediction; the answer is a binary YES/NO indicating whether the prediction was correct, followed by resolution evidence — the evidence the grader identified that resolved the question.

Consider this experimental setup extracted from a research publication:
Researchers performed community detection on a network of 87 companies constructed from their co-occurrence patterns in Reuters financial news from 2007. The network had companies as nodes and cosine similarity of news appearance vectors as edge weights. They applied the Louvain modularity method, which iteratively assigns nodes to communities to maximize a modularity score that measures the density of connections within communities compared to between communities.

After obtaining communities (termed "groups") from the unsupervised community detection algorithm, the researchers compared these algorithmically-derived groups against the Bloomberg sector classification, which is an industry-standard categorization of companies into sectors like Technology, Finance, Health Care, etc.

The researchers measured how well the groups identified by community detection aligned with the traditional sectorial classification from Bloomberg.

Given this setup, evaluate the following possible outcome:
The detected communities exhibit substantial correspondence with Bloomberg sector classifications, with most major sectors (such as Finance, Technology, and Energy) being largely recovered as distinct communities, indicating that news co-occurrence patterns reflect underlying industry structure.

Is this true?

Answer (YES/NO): YES